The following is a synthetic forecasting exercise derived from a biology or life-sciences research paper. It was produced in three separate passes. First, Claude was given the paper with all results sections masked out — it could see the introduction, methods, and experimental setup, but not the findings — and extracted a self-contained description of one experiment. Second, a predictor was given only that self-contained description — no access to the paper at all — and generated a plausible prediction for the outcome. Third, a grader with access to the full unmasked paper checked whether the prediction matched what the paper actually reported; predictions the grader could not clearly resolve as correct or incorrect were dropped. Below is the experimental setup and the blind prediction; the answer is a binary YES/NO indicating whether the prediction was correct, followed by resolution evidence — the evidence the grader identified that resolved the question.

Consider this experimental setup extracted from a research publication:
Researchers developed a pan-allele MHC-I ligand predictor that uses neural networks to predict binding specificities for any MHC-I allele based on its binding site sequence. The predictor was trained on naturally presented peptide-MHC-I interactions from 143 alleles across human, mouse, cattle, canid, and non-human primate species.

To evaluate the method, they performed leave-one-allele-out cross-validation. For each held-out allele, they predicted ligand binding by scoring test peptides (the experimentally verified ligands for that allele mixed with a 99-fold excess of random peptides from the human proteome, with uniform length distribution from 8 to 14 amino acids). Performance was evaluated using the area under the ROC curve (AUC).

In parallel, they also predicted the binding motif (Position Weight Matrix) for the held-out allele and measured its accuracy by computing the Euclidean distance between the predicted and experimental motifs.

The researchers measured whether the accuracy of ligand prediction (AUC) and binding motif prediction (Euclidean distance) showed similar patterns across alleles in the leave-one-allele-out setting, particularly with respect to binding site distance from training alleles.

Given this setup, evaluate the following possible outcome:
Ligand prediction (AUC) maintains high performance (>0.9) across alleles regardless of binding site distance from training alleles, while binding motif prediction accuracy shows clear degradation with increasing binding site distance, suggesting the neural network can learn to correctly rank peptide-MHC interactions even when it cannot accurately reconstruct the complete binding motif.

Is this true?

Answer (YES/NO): NO